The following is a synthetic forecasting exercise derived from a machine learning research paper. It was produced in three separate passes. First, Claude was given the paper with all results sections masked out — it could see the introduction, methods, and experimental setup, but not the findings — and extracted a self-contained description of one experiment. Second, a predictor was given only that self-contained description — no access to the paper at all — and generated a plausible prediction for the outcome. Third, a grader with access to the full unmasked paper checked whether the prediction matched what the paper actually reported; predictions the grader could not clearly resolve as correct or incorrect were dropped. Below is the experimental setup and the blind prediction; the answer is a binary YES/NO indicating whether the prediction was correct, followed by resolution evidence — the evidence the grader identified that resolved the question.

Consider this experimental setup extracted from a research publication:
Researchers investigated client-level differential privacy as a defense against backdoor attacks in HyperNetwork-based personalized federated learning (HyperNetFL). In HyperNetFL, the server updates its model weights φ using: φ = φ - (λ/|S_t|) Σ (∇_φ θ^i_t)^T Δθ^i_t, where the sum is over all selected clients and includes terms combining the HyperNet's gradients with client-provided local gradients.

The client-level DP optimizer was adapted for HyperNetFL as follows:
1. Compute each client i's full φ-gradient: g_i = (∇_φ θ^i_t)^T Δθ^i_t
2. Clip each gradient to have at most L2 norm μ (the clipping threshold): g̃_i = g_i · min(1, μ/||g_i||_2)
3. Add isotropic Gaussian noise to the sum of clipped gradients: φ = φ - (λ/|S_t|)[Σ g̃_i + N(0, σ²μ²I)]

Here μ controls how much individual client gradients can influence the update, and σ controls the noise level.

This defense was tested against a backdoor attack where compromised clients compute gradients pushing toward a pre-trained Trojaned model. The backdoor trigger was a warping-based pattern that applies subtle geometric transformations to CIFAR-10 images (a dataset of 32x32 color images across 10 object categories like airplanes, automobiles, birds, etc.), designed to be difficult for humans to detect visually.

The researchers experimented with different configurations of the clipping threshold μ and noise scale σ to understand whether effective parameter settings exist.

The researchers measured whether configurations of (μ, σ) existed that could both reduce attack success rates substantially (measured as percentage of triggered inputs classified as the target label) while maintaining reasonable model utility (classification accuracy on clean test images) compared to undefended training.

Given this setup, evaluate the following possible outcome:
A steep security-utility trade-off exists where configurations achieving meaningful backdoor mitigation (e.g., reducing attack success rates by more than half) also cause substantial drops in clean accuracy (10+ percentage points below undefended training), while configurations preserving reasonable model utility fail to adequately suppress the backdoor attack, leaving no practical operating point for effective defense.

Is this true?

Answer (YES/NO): NO